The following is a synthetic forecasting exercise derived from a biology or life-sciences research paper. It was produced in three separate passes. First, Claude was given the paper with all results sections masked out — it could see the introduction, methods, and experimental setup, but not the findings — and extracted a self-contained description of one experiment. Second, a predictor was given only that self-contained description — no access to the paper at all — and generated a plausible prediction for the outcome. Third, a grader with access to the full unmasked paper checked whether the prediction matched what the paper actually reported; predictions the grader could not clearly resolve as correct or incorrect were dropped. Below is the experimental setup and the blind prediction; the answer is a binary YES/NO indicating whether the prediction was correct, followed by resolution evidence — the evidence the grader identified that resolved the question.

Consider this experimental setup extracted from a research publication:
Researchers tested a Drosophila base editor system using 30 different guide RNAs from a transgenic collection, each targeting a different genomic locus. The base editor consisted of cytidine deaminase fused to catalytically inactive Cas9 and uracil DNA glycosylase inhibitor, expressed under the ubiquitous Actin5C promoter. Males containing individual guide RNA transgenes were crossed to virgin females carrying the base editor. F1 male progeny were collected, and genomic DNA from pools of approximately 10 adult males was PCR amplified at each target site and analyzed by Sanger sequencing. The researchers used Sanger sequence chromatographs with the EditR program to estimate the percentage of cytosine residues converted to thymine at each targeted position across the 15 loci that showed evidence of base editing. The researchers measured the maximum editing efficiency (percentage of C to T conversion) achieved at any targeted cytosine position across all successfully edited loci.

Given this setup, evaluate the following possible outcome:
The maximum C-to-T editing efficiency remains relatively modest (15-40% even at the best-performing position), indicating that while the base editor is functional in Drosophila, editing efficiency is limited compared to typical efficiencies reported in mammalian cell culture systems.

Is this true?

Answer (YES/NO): NO